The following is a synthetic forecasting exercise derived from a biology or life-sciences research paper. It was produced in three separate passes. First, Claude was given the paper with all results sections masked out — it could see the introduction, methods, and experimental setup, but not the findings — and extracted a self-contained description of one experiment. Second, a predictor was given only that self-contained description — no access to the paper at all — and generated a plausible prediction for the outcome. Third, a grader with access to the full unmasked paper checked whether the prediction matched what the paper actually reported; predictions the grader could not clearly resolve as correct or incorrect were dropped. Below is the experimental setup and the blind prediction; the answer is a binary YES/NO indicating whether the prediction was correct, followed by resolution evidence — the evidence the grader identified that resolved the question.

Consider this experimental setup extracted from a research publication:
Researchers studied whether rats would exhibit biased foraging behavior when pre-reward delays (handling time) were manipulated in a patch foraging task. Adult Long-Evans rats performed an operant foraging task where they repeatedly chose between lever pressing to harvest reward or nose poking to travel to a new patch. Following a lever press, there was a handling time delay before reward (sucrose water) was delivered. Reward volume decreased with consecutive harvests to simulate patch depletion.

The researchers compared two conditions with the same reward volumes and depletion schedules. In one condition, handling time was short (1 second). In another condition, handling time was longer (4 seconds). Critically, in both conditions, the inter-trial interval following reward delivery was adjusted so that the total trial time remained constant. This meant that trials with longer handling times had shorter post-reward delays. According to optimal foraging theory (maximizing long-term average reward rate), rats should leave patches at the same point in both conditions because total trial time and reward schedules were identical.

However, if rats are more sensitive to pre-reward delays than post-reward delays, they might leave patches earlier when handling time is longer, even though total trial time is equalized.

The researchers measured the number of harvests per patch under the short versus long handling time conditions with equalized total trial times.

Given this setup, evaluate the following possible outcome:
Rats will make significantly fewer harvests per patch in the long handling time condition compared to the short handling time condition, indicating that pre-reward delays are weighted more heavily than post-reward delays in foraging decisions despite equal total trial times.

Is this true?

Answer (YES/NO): YES